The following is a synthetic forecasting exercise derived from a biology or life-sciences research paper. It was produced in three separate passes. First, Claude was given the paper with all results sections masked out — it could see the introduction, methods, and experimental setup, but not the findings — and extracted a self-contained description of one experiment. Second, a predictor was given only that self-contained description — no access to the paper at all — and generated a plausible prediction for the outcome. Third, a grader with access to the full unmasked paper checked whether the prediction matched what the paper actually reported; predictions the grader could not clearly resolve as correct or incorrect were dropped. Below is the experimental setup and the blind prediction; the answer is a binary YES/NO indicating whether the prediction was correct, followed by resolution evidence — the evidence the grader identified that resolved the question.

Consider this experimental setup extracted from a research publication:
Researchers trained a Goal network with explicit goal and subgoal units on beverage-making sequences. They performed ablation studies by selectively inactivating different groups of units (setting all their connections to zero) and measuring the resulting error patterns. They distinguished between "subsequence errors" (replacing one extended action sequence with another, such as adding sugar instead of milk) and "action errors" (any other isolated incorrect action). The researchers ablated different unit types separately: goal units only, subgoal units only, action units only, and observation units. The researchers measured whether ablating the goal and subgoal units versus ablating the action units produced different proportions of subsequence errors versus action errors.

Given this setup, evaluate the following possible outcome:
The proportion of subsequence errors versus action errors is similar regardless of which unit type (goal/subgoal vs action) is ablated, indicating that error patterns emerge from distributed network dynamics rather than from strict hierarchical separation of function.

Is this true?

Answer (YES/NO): NO